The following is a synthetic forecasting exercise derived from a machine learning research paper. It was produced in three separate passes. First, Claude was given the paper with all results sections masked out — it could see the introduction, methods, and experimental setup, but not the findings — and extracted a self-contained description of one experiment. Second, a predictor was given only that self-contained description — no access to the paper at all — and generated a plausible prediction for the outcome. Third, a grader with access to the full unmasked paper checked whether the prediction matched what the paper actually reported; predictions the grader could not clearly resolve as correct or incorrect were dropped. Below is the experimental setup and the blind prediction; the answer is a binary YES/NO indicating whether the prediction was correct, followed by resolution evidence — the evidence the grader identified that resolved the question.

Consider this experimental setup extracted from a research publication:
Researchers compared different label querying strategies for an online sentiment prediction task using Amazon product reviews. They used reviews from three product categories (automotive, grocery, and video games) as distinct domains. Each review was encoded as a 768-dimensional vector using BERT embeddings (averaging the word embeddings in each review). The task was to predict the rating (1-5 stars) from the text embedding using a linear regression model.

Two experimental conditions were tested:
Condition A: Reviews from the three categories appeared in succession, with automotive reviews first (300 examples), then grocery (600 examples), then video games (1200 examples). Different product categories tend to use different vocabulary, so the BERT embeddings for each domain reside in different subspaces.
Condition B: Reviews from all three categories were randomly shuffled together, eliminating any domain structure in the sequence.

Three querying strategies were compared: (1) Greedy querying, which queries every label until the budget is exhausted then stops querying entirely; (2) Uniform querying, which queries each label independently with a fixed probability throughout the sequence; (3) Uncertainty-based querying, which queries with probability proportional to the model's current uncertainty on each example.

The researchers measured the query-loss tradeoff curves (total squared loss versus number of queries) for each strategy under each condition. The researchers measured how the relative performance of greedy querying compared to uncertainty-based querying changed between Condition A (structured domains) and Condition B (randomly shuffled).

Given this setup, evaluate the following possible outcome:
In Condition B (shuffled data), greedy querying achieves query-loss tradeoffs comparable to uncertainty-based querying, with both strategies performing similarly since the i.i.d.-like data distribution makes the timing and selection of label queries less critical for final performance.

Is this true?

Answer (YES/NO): YES